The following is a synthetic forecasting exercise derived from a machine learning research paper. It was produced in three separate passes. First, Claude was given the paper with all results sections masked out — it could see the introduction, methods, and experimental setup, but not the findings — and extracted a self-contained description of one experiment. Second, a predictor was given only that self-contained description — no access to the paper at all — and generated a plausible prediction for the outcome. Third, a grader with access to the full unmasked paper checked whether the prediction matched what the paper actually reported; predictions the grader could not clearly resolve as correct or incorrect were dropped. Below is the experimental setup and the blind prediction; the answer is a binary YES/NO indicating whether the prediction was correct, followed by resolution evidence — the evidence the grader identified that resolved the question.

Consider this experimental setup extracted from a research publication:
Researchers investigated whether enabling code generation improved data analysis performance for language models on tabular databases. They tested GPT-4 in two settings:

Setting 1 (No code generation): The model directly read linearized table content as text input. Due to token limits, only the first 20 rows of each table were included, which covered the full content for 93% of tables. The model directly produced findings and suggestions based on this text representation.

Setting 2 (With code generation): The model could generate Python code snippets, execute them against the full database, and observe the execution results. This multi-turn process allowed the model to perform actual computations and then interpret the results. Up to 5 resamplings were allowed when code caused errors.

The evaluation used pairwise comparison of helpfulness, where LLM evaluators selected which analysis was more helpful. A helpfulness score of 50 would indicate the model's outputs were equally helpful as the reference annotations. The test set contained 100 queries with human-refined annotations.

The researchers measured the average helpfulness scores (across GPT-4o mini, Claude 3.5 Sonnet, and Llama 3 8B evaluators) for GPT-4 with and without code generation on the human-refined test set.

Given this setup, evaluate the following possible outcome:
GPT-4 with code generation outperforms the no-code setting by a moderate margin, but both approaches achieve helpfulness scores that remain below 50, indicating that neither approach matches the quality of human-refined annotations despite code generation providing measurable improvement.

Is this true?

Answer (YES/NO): NO